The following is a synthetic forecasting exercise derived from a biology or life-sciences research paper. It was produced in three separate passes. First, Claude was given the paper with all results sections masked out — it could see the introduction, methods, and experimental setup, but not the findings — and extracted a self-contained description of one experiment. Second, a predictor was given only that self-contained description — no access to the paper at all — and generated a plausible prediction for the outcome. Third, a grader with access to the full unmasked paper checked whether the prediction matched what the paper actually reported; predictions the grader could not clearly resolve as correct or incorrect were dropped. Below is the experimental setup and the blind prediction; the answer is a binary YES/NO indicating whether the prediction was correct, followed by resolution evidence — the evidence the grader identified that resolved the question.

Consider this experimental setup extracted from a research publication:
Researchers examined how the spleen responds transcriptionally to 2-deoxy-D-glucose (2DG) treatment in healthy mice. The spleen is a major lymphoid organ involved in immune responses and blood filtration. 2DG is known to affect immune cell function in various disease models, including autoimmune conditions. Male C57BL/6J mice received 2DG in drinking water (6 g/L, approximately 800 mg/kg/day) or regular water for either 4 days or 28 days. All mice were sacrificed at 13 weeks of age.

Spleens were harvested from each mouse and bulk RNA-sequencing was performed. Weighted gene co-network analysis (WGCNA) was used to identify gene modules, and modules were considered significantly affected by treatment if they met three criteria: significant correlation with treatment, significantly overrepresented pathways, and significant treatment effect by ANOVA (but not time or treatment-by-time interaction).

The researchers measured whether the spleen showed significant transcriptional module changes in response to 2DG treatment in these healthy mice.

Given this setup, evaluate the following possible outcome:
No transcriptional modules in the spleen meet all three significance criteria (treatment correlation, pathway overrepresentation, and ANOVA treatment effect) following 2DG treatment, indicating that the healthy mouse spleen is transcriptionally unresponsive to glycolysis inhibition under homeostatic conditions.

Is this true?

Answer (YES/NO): YES